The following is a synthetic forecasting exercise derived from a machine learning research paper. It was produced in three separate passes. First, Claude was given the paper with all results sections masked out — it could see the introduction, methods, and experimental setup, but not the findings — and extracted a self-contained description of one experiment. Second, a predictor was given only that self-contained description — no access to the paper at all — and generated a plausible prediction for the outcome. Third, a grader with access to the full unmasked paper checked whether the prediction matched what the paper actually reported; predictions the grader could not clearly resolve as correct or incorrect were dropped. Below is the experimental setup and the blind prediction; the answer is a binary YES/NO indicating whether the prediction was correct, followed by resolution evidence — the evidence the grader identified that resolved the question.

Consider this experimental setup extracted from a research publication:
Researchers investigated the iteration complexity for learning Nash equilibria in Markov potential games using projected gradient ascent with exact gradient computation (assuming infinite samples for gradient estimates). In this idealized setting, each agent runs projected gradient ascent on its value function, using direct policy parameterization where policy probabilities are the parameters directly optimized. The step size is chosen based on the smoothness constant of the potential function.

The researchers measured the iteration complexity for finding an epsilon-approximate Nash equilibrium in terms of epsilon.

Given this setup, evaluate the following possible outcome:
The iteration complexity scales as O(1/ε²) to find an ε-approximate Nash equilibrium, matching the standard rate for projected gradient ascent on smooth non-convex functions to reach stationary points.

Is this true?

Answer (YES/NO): YES